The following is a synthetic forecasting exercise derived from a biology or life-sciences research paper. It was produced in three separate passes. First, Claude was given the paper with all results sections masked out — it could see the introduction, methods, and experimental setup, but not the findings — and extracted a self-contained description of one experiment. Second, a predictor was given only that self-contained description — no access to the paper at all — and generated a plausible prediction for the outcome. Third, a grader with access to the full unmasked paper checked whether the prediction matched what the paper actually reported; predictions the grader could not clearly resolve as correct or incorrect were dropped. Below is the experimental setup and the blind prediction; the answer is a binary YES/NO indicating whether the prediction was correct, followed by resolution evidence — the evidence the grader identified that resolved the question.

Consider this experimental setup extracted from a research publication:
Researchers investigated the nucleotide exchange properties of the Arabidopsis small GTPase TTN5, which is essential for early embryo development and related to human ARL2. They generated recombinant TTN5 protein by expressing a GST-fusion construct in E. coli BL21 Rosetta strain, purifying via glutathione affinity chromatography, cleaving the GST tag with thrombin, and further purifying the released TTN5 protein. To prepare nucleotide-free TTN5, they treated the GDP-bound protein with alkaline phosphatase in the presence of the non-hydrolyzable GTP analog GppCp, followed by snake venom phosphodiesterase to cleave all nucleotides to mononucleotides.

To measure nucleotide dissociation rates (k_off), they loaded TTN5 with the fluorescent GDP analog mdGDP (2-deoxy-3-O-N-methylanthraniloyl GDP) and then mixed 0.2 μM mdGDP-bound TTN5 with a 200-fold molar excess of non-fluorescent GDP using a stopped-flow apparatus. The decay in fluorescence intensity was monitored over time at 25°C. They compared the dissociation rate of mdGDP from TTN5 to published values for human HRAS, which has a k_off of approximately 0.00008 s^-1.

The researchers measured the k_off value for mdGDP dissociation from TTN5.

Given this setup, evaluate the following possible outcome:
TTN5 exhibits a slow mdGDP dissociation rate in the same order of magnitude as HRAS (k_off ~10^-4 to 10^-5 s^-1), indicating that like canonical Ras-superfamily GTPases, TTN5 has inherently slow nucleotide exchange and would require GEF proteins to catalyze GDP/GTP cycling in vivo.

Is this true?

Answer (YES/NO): NO